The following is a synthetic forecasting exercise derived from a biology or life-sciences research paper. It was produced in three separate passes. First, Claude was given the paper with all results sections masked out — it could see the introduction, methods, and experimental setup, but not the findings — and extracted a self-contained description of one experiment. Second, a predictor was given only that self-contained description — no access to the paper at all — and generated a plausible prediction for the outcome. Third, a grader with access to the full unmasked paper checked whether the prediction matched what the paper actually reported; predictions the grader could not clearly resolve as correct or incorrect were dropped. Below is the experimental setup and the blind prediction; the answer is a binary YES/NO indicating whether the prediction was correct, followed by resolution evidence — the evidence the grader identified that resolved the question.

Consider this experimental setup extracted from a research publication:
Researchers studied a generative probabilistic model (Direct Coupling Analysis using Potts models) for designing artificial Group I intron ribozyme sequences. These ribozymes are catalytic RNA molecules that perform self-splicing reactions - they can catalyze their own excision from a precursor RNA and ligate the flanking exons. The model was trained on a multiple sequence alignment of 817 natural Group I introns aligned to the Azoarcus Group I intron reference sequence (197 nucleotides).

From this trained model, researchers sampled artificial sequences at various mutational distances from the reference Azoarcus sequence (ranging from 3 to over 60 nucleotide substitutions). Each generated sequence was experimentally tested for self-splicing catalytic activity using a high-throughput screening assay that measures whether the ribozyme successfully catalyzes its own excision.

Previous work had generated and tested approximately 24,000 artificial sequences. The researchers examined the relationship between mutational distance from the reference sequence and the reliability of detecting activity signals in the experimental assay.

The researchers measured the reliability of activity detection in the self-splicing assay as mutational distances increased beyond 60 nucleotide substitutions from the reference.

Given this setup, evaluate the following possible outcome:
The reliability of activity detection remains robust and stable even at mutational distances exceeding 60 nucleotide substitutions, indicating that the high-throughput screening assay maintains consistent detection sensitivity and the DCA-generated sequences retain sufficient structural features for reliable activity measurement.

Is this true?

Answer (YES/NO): NO